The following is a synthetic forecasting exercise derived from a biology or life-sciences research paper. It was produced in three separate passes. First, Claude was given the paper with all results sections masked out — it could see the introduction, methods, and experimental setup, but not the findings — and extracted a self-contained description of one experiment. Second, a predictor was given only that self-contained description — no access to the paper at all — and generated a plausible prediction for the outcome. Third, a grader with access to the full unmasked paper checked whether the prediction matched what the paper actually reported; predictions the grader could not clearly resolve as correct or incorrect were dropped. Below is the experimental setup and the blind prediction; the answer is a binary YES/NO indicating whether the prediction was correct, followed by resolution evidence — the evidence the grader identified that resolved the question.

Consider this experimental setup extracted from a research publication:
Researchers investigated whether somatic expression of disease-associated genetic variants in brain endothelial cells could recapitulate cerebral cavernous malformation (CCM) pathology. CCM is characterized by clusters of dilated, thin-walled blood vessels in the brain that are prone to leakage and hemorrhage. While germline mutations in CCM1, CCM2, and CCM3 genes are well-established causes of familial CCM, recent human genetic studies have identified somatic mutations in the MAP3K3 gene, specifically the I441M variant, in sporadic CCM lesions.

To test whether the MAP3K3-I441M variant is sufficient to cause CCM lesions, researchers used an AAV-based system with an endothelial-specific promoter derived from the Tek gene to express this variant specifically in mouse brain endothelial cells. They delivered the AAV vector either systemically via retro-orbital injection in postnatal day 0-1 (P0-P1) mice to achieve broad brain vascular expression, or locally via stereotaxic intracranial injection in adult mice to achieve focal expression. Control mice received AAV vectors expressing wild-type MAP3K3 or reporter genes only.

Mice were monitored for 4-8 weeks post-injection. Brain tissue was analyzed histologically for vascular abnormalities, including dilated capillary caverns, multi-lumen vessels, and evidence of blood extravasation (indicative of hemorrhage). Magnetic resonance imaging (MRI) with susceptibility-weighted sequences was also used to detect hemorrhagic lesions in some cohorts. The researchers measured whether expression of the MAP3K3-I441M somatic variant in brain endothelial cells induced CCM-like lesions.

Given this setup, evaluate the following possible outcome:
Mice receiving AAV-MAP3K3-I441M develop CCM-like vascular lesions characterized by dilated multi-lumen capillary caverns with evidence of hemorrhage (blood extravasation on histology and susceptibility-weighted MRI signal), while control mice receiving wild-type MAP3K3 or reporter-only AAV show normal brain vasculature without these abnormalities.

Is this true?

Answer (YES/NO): YES